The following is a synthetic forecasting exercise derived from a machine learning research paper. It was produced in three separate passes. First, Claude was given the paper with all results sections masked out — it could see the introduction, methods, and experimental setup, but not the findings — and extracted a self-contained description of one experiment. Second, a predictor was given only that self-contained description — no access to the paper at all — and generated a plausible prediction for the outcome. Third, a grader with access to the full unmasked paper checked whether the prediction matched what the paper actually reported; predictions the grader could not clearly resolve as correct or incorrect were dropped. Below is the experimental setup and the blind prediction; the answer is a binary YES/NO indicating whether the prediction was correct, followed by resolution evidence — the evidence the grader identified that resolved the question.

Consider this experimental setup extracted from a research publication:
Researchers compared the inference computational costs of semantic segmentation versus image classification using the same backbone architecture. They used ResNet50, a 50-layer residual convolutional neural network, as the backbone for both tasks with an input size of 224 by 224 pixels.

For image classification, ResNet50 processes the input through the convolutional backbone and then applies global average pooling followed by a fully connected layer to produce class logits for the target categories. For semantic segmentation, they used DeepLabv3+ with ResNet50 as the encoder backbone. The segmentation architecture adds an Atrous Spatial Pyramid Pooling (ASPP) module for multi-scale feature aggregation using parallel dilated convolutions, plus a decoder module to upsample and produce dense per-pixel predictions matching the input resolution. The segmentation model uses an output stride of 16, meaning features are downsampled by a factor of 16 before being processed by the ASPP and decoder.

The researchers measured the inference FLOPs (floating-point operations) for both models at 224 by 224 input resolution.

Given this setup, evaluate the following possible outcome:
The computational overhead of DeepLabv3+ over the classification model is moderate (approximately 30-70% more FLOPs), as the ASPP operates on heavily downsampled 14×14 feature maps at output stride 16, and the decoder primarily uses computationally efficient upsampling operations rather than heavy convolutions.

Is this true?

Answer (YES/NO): NO